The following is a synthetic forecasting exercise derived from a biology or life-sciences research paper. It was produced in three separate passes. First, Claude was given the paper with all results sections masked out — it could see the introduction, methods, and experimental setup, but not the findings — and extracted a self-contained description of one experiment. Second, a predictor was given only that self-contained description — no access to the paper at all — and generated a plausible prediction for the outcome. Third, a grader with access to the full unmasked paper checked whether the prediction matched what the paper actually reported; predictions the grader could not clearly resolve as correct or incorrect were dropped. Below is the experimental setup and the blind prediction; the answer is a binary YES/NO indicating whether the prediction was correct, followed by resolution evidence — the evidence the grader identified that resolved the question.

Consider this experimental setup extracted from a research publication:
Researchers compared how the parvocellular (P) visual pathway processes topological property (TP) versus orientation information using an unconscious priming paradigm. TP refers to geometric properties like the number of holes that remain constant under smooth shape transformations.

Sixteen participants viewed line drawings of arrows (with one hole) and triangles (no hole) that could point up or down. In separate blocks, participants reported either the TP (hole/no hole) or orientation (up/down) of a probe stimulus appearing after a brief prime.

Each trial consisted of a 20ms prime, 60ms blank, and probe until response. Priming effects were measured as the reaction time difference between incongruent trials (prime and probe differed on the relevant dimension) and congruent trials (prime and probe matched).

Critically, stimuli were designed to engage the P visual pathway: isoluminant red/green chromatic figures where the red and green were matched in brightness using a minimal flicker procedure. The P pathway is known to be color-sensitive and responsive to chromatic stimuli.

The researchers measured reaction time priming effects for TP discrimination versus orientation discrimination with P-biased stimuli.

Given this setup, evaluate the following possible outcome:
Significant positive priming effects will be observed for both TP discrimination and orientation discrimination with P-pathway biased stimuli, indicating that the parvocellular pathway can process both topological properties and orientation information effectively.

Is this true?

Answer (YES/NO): NO